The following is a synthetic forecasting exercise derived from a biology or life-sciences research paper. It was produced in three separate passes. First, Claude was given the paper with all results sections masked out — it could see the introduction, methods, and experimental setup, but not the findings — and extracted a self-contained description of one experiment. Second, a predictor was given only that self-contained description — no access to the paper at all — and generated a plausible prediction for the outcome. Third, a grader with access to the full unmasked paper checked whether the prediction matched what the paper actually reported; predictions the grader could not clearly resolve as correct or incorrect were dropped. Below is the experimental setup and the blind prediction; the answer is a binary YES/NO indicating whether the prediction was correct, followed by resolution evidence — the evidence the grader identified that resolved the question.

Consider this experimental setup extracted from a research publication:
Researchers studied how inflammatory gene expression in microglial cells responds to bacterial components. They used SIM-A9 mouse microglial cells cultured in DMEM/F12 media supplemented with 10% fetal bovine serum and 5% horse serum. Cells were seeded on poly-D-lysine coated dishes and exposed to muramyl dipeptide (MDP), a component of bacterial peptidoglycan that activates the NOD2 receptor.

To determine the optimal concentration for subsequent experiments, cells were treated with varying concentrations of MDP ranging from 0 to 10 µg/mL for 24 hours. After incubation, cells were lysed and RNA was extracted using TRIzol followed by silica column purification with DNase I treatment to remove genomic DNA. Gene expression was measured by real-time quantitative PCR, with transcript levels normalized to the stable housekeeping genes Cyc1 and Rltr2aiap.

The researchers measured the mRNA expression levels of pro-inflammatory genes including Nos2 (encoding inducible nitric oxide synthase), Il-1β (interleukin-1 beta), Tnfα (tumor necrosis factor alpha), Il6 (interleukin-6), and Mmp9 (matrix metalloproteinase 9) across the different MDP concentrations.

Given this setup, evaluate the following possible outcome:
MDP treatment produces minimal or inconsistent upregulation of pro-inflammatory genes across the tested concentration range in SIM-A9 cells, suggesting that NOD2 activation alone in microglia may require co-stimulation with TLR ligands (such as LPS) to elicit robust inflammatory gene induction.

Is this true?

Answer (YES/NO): NO